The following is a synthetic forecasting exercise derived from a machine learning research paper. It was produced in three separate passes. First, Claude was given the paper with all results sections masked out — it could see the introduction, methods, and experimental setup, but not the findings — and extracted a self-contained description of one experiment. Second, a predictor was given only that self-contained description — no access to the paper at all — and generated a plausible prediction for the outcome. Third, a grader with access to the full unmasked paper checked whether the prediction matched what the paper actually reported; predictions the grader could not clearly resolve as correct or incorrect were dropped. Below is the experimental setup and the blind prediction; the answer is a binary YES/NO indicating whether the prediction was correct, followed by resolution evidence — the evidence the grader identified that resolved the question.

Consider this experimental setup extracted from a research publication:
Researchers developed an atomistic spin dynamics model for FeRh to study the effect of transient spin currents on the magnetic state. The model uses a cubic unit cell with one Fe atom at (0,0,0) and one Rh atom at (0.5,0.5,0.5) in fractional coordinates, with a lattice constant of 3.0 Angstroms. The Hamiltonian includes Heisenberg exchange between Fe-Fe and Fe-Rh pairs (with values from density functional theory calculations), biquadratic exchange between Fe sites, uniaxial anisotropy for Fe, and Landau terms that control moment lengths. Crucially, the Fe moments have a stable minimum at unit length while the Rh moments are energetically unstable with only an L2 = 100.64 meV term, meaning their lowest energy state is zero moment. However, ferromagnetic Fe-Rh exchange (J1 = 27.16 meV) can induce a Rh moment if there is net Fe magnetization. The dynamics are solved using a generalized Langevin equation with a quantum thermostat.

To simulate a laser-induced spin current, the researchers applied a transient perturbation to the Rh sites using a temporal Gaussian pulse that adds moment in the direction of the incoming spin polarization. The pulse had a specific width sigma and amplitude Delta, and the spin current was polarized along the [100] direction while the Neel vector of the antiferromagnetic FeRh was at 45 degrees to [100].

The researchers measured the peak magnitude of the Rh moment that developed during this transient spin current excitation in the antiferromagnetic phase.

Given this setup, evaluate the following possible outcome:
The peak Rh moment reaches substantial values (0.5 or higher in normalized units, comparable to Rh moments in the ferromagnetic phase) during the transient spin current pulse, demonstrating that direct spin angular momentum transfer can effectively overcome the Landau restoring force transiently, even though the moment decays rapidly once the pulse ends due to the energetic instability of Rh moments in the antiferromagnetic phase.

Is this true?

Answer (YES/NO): NO